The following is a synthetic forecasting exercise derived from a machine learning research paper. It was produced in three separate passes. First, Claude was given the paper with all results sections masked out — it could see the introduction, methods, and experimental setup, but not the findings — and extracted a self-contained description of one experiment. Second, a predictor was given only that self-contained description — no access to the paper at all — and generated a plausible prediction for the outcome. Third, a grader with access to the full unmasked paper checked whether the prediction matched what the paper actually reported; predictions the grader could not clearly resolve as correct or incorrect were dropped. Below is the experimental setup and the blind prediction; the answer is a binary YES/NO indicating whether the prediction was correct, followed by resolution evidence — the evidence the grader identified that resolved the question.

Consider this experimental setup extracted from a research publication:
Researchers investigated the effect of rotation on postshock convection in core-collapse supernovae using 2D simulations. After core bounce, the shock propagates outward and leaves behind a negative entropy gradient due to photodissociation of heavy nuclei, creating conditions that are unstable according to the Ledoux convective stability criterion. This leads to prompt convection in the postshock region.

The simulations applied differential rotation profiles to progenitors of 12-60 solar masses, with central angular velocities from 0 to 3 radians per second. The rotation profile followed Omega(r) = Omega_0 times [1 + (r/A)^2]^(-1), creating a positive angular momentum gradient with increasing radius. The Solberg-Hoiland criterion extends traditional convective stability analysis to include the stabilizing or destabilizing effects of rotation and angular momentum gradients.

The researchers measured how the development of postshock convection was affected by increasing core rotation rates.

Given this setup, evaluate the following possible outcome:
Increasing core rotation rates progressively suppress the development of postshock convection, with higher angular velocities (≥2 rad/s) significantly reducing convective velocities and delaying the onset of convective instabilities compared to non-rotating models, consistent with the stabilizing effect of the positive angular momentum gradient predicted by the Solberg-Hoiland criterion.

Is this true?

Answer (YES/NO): NO